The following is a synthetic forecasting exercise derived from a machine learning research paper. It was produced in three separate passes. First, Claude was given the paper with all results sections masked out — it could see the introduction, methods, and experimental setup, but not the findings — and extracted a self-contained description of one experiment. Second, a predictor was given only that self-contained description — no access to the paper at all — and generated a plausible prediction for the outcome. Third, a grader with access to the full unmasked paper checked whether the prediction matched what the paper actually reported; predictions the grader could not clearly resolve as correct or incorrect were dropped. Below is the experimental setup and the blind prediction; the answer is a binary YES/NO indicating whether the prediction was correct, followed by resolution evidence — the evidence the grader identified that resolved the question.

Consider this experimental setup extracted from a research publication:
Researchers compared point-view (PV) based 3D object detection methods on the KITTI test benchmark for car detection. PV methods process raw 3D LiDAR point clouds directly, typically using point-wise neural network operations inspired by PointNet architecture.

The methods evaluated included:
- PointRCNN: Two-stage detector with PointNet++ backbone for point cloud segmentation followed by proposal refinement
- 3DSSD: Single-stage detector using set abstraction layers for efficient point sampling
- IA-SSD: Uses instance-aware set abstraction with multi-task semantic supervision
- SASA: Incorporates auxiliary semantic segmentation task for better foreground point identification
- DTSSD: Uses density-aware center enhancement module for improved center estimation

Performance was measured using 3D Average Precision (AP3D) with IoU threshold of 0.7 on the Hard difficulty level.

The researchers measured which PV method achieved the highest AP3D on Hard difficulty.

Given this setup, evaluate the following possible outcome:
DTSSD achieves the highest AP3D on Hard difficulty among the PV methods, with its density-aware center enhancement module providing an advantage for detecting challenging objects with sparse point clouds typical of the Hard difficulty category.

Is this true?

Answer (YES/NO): NO